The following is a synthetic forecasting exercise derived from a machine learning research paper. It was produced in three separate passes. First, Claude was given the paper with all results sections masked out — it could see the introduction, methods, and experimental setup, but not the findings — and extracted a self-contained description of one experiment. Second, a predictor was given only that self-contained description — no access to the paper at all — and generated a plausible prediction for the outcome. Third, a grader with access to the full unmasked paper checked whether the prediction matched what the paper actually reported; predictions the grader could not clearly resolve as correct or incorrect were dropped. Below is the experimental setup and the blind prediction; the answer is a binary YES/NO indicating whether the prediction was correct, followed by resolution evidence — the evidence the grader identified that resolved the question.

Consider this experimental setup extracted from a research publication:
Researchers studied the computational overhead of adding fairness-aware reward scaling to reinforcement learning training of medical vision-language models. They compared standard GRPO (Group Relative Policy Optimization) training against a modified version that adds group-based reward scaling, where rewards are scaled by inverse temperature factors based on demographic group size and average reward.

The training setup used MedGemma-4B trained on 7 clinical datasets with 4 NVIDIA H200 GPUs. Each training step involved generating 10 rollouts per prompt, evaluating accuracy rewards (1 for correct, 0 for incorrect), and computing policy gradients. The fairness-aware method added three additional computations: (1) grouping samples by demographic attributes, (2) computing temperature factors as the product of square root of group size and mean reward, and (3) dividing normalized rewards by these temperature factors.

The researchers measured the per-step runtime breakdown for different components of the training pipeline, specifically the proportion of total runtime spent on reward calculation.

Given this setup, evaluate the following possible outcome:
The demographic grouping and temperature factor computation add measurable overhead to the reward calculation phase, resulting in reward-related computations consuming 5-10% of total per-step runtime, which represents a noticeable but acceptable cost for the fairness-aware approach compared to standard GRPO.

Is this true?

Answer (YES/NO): NO